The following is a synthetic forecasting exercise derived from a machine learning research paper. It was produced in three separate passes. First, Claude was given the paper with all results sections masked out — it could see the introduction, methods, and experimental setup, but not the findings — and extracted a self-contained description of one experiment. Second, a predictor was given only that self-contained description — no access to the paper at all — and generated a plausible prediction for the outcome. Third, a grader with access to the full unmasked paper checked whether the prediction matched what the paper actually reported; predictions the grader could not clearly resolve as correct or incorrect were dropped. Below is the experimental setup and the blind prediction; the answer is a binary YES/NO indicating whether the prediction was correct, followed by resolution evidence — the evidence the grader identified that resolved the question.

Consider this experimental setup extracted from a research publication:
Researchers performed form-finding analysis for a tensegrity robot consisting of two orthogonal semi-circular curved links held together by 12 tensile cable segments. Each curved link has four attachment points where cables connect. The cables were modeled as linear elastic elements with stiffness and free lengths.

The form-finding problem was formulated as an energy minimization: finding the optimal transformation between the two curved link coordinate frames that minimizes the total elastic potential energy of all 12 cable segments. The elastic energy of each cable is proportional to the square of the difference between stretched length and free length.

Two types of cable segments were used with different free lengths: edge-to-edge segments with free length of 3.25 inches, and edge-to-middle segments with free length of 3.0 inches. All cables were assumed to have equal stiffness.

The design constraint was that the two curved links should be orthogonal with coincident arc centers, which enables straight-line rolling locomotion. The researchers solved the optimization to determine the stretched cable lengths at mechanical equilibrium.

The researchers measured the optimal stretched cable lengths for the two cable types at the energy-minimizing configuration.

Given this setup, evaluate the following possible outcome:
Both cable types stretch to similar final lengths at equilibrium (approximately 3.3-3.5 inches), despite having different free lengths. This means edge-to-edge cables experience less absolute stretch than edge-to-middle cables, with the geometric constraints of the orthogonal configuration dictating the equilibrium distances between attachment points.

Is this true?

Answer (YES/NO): NO